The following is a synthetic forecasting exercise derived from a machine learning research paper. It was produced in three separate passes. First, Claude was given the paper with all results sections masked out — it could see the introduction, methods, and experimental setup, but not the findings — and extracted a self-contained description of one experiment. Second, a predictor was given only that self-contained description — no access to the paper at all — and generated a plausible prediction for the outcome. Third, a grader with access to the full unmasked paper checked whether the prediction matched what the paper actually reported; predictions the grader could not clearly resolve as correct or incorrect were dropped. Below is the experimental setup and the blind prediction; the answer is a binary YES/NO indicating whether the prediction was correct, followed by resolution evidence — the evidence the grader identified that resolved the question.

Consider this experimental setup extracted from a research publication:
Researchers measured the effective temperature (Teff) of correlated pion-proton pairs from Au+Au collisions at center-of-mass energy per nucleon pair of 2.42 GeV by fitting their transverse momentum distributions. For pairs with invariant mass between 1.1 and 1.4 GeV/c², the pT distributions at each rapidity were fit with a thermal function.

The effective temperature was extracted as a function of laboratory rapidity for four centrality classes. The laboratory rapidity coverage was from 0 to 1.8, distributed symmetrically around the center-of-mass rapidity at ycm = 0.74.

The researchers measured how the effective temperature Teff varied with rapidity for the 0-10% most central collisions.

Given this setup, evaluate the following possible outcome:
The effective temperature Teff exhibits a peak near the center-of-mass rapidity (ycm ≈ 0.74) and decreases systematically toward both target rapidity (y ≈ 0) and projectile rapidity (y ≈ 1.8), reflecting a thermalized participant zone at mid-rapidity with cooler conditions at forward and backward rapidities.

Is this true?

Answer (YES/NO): YES